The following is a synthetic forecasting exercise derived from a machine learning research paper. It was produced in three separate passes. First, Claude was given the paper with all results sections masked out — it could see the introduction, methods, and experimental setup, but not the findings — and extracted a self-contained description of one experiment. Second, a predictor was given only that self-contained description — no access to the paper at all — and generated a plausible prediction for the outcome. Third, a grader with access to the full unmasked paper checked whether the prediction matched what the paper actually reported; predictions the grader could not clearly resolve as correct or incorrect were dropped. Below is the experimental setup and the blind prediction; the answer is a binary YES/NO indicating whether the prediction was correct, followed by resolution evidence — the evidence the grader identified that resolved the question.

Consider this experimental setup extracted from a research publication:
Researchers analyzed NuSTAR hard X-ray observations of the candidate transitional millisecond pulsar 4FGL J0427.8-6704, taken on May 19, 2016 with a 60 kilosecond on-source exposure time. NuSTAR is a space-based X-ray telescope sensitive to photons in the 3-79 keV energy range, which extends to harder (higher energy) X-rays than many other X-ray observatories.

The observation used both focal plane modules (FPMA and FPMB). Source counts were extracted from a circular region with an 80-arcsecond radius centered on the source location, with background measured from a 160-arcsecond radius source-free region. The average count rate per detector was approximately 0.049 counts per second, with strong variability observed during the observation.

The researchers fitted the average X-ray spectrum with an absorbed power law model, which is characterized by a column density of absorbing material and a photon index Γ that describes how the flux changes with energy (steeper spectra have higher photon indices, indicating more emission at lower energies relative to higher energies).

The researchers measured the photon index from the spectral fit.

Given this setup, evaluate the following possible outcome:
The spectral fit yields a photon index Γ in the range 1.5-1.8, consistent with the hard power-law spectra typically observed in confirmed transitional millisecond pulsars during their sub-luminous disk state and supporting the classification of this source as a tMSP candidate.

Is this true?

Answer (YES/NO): YES